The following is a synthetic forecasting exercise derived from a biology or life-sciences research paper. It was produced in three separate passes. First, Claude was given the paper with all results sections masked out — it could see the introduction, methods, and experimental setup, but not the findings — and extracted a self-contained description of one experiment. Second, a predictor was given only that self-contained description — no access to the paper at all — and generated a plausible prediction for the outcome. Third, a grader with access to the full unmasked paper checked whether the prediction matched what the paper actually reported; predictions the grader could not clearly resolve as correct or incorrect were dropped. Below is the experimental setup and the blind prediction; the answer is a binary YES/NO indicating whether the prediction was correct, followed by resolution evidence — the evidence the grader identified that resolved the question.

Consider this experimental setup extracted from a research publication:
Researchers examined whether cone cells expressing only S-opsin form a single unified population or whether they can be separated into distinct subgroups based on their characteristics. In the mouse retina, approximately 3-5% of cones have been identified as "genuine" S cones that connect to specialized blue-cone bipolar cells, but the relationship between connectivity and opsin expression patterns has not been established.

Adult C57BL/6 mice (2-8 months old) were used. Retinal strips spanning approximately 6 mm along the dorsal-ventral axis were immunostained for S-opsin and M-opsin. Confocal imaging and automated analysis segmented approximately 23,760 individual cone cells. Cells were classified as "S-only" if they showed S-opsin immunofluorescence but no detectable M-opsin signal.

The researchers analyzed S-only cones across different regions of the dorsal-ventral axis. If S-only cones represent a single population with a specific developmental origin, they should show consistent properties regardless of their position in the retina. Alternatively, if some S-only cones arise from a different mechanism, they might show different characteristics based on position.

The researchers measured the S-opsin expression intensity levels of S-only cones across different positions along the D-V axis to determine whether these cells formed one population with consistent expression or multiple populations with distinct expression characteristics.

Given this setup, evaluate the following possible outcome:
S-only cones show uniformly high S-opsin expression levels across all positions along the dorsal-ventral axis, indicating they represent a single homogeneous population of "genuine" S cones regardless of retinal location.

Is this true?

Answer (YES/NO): NO